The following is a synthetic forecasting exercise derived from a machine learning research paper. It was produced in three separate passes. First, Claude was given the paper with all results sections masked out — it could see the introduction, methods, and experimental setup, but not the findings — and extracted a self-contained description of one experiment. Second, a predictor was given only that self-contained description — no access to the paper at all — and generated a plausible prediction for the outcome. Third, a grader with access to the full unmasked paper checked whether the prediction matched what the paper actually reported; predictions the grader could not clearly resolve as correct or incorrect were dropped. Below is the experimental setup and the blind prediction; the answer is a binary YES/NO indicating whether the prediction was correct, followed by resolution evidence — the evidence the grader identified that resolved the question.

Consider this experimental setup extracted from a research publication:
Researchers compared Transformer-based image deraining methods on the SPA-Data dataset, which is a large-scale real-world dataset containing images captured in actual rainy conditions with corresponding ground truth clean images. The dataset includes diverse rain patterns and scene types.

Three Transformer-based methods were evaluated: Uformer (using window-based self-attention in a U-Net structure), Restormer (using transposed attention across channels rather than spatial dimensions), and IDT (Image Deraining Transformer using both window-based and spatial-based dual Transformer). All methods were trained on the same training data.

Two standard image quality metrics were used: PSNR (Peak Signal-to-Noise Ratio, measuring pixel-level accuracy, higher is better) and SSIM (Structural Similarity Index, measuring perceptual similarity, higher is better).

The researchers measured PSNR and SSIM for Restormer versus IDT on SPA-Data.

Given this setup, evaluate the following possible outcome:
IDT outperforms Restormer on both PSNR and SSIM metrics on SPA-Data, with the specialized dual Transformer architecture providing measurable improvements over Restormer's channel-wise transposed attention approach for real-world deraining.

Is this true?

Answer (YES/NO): NO